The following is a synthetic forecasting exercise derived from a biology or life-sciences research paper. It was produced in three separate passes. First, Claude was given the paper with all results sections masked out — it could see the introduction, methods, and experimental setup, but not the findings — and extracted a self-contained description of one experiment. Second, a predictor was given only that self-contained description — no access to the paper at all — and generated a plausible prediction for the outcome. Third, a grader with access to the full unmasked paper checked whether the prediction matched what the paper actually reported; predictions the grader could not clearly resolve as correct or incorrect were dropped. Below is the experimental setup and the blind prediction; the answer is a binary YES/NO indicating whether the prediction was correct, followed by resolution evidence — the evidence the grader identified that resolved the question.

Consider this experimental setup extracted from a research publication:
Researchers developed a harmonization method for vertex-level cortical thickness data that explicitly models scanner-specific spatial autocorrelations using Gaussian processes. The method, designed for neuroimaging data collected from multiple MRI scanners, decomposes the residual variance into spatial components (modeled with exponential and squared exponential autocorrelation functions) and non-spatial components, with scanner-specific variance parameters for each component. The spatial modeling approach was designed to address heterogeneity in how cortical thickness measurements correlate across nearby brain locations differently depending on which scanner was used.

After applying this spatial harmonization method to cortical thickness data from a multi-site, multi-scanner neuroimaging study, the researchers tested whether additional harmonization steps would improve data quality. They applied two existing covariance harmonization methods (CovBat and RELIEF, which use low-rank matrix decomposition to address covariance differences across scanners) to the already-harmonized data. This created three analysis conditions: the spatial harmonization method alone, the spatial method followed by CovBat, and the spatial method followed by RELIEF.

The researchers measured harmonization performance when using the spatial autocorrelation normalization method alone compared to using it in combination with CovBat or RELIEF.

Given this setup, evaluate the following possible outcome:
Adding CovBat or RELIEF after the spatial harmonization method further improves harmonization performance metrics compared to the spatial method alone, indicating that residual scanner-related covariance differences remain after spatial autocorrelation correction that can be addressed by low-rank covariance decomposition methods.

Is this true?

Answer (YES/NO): NO